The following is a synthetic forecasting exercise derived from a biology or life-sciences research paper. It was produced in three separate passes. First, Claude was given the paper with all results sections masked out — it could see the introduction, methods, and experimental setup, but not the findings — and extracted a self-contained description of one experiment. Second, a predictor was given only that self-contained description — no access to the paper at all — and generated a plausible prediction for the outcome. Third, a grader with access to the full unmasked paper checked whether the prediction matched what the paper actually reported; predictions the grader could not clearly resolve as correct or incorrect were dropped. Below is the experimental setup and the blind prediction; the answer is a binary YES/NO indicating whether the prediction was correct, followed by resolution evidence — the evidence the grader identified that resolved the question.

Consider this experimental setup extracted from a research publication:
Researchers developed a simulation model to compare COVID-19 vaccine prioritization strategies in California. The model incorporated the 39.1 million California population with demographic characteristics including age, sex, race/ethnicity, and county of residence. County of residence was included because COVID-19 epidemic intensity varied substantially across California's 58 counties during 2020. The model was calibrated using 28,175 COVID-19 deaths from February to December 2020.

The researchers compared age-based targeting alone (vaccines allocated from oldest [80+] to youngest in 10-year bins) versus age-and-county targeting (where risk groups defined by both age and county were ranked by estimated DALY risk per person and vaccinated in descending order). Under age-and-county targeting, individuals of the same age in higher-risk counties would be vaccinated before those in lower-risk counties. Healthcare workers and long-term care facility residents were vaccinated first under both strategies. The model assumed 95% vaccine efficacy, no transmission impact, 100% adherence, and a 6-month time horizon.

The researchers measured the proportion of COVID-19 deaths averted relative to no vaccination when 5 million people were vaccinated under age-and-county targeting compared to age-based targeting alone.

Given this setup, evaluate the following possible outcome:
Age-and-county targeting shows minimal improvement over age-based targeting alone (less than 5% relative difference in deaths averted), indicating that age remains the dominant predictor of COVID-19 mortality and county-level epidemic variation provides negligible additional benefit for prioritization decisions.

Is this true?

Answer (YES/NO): NO